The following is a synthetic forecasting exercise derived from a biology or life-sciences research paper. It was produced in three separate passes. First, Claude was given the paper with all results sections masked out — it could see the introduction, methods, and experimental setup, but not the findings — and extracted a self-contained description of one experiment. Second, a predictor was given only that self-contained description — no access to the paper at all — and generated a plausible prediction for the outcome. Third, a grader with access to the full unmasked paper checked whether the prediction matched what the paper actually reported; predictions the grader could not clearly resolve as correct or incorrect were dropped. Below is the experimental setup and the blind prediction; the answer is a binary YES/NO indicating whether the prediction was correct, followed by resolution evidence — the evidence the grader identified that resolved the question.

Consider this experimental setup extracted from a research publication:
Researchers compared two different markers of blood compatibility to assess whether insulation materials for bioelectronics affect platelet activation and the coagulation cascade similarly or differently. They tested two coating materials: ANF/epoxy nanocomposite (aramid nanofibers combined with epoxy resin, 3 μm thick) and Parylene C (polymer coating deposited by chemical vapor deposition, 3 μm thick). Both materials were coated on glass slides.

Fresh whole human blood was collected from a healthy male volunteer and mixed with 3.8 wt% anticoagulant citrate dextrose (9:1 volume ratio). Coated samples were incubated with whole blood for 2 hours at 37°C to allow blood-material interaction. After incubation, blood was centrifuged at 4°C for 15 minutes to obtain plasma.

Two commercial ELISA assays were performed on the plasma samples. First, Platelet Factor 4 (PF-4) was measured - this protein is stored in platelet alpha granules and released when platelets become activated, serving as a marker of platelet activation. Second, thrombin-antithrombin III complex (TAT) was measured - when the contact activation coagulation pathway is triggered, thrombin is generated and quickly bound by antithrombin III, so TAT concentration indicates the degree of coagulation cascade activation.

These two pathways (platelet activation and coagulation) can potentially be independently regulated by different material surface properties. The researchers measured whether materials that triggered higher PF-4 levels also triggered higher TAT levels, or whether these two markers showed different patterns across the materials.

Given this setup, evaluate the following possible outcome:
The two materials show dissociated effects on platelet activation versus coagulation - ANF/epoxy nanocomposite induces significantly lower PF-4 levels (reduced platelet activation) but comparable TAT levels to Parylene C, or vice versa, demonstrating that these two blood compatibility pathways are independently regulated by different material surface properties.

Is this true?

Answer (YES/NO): NO